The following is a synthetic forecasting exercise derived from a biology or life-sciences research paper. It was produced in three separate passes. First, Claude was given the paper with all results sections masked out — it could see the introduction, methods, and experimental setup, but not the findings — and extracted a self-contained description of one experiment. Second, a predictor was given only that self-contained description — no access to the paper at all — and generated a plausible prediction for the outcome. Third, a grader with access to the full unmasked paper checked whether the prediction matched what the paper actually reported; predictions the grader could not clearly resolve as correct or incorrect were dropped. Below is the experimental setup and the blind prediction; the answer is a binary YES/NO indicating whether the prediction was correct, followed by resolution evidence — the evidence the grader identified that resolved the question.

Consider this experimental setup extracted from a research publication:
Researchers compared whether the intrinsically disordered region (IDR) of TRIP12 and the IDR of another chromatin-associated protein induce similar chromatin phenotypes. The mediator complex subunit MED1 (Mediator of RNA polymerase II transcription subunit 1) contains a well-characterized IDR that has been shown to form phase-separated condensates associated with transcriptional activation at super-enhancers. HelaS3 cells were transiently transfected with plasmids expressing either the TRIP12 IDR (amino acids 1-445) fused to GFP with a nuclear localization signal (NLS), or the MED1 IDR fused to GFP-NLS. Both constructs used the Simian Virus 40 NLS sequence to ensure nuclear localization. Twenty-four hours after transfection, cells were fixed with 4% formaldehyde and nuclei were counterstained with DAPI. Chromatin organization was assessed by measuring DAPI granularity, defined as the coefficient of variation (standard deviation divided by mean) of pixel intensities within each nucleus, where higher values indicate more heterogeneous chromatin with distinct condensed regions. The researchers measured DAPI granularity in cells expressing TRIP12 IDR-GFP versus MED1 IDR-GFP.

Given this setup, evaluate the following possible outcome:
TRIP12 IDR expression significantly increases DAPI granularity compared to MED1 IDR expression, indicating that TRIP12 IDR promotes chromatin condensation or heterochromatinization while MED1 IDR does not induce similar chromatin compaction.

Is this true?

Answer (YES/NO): YES